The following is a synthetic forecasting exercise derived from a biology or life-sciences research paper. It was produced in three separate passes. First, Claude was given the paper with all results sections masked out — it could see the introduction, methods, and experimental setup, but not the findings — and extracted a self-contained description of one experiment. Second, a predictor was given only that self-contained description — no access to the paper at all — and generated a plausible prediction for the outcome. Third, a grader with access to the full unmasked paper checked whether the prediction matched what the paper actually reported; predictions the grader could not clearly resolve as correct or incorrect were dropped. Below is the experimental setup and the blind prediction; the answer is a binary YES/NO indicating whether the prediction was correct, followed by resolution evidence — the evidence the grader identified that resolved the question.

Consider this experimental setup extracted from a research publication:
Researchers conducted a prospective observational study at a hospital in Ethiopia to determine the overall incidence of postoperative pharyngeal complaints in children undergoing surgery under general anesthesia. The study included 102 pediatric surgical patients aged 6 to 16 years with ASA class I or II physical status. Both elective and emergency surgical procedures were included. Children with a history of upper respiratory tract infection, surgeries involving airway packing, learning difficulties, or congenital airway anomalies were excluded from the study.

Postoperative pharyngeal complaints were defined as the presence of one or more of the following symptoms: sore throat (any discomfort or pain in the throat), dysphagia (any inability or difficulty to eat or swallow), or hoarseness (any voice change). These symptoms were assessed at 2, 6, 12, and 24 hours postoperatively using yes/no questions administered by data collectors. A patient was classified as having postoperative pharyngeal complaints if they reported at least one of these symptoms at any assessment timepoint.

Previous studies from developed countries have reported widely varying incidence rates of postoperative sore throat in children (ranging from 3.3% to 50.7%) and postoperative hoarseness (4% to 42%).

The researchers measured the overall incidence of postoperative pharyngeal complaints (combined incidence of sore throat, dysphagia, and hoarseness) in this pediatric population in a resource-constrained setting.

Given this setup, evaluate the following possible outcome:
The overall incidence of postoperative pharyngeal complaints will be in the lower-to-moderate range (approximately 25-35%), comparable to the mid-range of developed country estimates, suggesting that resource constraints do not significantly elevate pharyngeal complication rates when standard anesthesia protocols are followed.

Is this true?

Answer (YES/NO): YES